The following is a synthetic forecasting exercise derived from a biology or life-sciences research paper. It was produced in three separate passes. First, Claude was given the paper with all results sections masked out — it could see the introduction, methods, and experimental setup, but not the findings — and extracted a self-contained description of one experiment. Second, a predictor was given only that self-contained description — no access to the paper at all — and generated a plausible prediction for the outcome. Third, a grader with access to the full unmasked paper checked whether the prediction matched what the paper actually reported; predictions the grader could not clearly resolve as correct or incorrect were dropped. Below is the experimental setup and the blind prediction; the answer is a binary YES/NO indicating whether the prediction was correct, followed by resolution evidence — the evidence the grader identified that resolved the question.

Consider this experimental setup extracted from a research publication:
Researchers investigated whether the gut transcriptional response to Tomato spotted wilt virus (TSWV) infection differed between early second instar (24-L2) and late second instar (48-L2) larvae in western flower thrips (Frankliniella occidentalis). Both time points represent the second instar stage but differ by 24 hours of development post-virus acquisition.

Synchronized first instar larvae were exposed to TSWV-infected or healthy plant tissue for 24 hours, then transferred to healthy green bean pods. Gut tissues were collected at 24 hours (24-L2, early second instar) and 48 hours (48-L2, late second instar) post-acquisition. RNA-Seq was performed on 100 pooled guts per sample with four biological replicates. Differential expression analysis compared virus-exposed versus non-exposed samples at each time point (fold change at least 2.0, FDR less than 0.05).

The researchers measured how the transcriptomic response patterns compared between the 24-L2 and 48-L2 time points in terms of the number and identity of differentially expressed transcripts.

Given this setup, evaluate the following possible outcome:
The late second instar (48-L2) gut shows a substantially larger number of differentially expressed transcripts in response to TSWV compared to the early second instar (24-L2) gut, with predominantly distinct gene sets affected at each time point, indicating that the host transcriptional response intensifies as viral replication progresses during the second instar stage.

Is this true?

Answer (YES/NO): YES